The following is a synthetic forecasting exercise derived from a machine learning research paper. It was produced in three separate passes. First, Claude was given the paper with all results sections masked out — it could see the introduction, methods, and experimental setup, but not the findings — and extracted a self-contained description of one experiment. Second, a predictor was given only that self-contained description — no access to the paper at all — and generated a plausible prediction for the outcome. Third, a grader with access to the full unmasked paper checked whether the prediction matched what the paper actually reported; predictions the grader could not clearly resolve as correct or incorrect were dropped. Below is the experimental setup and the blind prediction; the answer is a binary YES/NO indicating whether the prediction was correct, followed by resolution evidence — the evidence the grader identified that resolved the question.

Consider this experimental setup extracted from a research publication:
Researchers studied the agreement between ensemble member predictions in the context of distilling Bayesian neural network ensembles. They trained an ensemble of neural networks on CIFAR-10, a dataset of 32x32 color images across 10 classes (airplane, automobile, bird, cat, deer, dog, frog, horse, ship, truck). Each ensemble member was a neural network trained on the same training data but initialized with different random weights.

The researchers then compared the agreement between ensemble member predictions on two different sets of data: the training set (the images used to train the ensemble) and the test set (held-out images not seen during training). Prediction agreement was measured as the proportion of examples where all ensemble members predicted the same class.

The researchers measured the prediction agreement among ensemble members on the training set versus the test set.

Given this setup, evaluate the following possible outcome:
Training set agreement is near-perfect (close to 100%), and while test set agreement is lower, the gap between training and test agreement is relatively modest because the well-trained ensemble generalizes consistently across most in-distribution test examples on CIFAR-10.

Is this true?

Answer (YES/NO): NO